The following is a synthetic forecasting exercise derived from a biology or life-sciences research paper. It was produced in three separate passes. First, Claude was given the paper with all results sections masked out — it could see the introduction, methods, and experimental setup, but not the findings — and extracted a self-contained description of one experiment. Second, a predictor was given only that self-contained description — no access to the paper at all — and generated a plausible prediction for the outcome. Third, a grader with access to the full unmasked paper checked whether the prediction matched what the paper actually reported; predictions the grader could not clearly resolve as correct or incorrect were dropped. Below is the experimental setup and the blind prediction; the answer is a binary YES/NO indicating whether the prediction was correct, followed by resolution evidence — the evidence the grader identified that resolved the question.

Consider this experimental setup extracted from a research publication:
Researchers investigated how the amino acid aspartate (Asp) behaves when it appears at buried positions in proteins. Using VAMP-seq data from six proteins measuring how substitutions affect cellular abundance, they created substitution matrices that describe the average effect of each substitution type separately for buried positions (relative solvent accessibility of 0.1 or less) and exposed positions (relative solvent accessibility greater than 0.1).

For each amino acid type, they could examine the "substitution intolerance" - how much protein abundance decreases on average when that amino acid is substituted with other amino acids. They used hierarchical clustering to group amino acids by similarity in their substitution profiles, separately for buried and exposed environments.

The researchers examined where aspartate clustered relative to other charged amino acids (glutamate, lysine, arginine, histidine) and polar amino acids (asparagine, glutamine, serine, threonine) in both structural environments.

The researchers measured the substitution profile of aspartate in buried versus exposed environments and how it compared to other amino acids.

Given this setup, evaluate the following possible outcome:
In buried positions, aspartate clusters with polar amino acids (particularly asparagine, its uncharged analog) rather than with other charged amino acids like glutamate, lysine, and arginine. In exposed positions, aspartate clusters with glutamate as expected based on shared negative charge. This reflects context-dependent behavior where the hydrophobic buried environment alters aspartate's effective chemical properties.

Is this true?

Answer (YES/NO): NO